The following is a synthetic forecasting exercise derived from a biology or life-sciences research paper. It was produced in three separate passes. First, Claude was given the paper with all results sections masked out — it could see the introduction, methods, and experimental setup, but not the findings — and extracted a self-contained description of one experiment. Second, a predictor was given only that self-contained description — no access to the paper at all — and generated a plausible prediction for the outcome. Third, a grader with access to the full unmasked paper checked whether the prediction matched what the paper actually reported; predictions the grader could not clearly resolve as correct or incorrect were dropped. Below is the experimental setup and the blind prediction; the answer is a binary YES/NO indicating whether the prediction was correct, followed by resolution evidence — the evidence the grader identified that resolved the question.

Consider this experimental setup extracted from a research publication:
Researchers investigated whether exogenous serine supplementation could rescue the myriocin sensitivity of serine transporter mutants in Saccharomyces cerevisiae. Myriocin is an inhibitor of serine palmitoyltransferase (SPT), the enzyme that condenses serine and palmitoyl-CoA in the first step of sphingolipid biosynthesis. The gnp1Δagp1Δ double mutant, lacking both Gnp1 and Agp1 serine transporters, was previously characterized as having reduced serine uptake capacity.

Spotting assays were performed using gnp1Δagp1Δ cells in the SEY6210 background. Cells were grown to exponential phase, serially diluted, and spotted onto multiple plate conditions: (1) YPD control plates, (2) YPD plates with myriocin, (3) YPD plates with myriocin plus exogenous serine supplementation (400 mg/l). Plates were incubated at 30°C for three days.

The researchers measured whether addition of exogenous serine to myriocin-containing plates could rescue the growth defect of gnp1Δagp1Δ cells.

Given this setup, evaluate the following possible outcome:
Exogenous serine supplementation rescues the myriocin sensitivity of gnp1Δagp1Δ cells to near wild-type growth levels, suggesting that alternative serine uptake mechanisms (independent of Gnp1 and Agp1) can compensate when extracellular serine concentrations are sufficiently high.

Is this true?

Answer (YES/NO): NO